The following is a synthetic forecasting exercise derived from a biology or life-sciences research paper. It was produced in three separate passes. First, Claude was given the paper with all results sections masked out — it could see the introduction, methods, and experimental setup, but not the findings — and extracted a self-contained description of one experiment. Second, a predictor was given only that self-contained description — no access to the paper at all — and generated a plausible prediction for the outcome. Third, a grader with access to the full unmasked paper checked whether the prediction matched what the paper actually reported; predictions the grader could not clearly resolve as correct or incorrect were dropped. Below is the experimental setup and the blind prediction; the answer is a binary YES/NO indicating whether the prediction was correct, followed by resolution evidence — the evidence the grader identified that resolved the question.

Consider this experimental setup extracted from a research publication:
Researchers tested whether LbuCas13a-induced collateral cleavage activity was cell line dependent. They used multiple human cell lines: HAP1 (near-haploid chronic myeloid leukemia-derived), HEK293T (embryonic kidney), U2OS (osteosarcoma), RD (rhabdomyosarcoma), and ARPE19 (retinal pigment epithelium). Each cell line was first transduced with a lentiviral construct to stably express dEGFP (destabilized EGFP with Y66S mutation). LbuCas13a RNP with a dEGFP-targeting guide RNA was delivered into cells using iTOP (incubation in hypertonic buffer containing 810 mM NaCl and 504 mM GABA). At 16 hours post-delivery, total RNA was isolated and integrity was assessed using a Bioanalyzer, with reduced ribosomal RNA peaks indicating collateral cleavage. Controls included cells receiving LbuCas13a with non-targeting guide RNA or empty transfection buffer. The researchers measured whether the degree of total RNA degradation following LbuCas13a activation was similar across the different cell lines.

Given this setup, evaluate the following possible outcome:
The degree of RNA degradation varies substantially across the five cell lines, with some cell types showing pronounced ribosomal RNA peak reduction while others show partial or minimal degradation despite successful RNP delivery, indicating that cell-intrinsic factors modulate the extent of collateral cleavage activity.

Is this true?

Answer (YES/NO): NO